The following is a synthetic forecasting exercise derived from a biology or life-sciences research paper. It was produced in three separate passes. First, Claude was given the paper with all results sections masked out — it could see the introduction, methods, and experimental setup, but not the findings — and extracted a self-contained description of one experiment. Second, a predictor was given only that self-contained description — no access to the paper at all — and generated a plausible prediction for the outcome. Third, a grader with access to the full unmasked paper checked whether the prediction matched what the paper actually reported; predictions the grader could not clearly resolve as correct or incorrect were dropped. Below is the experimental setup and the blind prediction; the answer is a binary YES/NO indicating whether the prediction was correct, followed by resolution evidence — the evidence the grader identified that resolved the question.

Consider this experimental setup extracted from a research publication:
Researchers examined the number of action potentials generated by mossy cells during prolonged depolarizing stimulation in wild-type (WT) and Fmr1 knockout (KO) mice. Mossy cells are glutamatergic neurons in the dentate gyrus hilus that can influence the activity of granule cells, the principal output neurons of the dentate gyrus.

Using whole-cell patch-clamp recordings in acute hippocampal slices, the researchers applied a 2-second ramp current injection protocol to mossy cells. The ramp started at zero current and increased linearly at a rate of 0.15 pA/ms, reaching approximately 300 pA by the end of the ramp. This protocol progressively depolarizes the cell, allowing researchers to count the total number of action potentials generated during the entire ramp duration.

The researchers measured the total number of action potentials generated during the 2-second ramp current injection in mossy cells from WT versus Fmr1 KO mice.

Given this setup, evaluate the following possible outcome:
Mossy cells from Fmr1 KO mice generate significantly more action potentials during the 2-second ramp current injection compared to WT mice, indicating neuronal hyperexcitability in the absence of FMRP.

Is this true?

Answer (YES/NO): NO